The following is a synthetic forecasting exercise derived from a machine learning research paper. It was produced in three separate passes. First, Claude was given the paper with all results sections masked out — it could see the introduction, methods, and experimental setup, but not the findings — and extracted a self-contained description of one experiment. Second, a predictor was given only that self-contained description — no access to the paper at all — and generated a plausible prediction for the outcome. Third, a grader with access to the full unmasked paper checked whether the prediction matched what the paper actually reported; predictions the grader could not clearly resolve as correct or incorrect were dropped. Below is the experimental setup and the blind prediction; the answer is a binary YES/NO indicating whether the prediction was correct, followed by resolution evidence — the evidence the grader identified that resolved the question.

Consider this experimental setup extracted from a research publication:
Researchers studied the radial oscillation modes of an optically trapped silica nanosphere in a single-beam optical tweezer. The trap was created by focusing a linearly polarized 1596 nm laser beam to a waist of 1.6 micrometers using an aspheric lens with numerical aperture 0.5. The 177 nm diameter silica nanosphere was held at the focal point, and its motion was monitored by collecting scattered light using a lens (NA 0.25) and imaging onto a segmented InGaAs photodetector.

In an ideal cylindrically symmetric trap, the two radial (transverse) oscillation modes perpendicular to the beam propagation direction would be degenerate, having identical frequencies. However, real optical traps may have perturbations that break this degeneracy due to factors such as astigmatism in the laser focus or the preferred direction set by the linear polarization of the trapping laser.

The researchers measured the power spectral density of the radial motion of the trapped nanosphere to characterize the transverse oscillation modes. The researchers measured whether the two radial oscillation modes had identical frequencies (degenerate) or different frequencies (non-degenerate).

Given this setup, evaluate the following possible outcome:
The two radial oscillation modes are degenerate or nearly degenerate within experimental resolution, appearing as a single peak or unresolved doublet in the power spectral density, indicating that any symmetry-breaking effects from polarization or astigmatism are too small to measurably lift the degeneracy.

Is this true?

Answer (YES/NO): NO